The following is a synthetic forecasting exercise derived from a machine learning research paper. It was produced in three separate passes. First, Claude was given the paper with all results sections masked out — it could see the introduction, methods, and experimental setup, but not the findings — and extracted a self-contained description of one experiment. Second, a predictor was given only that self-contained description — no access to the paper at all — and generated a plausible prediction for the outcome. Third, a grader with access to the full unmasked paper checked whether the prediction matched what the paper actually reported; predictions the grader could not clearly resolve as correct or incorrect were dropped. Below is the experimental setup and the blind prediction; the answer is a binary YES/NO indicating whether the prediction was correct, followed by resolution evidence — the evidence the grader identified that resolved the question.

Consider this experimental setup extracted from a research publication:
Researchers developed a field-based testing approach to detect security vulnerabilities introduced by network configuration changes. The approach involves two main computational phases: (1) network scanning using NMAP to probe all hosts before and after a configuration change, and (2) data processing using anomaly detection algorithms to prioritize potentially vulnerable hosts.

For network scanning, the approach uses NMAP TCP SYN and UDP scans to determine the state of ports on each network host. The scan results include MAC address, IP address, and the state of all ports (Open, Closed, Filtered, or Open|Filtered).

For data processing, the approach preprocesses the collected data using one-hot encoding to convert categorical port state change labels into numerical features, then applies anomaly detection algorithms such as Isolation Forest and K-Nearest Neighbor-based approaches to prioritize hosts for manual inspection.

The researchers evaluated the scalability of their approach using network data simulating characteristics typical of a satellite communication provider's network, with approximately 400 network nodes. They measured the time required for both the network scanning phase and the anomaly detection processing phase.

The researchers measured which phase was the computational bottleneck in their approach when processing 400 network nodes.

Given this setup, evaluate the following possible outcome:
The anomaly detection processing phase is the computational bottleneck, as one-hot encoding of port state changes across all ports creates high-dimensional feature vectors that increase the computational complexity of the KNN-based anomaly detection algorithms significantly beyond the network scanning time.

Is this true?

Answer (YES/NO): NO